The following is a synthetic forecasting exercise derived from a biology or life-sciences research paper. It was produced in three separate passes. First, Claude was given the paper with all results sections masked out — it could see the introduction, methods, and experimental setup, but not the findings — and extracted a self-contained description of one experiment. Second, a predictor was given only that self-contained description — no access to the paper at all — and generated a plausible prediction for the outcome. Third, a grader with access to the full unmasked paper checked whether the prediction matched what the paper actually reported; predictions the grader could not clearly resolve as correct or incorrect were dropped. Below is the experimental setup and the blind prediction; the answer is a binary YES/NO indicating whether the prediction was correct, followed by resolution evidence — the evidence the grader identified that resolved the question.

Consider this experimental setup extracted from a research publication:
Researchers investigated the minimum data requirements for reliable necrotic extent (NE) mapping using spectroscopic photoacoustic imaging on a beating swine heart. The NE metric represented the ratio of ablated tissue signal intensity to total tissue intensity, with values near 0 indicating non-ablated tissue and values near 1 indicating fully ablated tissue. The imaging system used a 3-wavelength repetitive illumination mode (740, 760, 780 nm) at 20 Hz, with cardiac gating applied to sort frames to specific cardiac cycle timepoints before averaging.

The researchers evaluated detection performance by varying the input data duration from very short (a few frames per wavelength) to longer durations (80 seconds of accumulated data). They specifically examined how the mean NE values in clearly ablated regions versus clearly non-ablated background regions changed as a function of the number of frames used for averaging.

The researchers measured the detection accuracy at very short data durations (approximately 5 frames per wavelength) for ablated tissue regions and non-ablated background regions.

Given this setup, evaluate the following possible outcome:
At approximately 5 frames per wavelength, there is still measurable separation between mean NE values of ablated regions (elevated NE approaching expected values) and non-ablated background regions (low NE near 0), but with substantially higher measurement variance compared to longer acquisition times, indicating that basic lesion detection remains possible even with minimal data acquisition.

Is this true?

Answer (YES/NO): NO